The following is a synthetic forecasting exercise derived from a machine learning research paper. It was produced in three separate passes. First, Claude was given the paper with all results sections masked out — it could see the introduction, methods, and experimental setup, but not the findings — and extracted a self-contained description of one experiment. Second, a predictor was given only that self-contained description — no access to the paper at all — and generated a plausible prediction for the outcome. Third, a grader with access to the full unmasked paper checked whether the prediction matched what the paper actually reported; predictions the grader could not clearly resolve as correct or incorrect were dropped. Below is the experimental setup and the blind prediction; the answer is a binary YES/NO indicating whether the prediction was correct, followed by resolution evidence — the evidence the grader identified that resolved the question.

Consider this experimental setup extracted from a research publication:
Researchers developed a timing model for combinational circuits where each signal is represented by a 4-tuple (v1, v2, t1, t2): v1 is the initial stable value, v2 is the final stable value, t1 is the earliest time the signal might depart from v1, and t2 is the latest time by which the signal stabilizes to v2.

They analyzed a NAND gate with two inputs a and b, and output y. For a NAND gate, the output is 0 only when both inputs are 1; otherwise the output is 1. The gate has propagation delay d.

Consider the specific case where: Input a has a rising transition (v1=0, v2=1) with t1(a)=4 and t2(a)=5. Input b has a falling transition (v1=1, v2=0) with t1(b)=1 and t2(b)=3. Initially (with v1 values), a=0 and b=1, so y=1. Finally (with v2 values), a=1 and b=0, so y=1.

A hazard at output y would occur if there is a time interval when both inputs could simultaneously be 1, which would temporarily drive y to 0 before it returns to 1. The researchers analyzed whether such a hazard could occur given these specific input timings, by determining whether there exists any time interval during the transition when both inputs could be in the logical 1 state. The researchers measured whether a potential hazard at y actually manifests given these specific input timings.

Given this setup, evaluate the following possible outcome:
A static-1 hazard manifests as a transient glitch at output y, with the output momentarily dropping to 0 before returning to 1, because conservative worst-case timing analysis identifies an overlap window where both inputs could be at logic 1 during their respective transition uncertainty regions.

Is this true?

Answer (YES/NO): NO